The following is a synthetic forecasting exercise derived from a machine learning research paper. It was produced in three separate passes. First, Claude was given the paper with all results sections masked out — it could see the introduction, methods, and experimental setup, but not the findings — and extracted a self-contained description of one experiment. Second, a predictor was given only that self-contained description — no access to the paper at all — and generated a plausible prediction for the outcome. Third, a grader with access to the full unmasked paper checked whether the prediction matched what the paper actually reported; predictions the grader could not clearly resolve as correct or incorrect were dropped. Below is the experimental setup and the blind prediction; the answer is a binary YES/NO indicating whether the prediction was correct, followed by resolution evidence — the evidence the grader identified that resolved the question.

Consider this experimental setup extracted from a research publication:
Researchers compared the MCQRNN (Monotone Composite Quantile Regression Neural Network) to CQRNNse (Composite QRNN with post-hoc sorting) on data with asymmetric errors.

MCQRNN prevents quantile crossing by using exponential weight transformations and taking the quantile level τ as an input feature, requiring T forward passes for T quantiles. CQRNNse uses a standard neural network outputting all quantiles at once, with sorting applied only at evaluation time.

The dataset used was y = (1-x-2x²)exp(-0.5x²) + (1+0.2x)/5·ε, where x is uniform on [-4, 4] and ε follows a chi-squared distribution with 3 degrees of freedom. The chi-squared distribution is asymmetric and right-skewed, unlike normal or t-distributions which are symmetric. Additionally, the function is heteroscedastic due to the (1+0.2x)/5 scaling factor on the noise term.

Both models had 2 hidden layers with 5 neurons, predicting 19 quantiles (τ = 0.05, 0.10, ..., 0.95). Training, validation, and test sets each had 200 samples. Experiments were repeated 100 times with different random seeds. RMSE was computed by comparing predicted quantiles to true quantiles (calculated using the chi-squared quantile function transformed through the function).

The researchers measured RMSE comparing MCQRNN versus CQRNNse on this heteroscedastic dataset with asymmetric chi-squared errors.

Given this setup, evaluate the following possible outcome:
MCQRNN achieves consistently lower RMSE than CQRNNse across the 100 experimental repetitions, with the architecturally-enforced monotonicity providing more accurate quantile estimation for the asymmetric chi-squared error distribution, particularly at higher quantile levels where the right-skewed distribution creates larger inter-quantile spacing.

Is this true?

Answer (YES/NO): NO